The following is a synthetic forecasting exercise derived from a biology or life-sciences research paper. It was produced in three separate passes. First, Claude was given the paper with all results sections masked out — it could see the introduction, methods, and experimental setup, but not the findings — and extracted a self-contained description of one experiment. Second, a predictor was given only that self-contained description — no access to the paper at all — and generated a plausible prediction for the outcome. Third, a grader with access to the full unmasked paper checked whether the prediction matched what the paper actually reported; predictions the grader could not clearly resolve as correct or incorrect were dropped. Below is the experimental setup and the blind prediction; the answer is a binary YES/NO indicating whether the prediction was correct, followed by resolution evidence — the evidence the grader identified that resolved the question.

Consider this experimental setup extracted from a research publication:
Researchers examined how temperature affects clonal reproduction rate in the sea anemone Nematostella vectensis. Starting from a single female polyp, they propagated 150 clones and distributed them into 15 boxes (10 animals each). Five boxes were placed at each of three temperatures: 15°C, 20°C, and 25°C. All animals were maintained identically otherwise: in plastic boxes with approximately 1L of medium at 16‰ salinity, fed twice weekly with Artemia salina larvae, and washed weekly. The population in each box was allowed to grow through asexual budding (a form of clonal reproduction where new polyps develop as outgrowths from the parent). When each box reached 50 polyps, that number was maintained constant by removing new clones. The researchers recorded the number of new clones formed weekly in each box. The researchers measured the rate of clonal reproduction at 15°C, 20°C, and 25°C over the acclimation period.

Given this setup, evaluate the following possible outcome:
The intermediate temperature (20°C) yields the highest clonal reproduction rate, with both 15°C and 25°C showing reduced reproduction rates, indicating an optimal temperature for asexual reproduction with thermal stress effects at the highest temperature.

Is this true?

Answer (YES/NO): NO